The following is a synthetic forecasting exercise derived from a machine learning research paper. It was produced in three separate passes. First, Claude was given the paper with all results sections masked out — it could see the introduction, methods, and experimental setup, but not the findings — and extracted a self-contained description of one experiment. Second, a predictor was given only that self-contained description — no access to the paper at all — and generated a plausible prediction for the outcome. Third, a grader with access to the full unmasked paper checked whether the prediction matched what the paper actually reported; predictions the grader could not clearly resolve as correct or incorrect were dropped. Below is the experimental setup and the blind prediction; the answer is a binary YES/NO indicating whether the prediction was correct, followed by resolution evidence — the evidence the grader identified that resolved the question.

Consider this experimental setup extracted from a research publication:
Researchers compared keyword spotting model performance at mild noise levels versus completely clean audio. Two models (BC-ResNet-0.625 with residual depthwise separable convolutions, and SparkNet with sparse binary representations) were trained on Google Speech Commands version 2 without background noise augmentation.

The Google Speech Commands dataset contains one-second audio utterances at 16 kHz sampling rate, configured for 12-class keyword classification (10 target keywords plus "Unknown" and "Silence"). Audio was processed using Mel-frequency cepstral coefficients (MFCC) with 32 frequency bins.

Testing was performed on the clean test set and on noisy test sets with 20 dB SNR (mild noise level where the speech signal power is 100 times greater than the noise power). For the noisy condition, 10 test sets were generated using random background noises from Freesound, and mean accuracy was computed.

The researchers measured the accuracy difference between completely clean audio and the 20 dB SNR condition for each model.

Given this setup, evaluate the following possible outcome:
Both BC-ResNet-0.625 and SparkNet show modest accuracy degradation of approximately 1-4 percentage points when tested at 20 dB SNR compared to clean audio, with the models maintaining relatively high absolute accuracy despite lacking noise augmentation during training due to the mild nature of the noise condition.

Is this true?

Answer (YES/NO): YES